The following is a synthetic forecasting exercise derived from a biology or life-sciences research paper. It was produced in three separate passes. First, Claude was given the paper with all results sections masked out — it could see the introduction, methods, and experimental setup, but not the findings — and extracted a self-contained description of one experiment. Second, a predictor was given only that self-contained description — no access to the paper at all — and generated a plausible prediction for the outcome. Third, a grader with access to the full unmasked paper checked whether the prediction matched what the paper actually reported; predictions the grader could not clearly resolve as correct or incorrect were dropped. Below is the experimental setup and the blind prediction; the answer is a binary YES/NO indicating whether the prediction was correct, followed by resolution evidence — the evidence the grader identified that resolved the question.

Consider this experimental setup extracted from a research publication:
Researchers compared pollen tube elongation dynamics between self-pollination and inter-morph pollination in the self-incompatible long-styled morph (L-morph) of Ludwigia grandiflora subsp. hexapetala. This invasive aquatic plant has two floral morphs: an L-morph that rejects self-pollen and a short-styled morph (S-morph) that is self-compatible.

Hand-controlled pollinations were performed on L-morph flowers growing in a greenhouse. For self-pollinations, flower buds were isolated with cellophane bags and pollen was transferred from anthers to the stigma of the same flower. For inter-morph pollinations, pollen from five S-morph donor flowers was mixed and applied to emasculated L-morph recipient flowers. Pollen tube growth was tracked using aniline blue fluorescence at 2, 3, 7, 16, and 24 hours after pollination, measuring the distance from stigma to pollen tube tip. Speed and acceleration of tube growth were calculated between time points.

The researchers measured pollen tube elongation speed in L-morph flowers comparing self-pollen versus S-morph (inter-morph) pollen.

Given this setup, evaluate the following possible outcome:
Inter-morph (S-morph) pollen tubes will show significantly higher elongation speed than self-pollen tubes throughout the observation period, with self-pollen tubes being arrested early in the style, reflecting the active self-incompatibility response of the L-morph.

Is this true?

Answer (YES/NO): NO